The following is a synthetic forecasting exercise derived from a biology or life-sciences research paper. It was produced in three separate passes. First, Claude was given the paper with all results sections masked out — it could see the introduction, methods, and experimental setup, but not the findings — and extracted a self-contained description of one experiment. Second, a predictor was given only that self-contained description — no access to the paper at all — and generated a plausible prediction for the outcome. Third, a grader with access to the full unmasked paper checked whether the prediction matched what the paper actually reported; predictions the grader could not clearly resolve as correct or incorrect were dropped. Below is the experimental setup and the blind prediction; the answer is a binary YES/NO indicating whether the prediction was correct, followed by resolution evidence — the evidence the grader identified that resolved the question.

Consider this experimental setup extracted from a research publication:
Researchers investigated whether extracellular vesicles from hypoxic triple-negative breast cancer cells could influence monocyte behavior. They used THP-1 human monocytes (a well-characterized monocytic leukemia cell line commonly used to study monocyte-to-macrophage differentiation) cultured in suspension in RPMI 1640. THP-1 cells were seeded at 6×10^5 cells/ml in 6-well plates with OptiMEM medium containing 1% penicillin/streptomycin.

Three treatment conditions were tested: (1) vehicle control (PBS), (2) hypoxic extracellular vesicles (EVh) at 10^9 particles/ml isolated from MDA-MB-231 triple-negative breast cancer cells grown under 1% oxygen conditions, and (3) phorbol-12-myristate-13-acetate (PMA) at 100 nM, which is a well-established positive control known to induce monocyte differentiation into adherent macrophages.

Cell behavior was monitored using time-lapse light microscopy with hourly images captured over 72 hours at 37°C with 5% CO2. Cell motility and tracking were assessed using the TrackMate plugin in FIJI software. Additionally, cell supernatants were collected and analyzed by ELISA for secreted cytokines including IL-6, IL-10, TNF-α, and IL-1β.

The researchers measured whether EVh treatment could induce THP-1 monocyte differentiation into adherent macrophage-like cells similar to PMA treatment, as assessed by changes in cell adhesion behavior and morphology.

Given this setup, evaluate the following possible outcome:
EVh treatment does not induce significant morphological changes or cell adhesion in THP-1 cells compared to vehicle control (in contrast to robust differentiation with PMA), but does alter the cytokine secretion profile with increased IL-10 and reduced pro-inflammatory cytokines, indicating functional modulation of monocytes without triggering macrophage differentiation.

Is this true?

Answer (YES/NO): NO